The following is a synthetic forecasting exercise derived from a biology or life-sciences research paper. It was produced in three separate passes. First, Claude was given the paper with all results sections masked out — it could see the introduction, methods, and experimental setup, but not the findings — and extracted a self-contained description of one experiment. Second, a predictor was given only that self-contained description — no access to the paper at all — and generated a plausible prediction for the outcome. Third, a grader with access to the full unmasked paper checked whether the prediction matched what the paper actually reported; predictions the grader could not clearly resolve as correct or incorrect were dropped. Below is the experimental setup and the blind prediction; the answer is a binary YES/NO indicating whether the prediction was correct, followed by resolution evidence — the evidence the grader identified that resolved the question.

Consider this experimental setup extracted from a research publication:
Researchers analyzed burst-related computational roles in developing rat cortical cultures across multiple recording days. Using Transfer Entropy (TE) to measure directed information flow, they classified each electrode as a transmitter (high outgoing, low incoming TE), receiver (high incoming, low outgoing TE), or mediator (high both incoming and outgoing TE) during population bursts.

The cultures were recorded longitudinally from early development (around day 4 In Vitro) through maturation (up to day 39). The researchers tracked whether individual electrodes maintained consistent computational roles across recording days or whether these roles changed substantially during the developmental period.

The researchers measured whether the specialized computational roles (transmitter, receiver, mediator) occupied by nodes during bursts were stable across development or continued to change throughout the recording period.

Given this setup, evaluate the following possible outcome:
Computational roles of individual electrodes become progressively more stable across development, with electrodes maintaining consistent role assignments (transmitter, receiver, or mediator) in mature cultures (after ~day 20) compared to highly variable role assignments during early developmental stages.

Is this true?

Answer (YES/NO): NO